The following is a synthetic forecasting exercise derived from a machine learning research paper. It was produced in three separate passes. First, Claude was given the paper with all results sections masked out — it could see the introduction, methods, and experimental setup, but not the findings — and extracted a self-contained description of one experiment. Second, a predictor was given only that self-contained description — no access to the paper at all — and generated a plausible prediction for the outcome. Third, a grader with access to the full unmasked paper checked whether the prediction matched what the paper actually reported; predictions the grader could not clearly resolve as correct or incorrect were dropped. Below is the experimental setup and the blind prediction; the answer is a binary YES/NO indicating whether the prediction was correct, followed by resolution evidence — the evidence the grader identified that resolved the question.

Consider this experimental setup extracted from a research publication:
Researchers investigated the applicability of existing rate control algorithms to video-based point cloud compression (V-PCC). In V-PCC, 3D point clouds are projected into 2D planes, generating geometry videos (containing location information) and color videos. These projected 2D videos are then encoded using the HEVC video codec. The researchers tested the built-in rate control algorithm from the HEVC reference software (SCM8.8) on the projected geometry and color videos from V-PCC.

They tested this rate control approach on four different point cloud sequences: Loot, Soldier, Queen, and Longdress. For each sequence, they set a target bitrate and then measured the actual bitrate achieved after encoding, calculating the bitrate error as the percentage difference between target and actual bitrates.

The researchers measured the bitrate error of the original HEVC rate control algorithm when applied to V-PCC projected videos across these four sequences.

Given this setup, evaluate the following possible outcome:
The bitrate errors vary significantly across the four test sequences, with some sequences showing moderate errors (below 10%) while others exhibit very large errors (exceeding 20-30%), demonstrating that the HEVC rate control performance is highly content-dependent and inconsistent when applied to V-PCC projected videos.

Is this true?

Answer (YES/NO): NO